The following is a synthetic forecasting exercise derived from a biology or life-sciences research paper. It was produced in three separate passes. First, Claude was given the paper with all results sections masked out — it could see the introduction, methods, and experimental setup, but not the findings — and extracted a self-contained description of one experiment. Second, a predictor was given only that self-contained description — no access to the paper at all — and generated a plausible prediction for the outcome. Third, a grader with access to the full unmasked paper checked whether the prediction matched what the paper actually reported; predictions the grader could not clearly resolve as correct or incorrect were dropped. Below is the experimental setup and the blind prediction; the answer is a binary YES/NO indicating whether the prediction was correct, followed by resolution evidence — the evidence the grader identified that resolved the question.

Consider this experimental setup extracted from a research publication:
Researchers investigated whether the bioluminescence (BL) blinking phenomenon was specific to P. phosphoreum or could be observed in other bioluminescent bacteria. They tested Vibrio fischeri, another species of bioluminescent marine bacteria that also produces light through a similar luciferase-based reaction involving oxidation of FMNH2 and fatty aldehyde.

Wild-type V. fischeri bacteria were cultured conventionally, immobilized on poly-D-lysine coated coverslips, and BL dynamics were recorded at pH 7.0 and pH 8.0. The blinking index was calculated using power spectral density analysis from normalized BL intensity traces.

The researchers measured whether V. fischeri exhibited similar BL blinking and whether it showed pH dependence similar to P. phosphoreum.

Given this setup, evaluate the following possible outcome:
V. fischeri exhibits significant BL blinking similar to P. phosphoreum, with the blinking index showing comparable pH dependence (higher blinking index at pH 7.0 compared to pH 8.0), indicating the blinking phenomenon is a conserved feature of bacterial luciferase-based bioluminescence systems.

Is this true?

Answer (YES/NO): NO